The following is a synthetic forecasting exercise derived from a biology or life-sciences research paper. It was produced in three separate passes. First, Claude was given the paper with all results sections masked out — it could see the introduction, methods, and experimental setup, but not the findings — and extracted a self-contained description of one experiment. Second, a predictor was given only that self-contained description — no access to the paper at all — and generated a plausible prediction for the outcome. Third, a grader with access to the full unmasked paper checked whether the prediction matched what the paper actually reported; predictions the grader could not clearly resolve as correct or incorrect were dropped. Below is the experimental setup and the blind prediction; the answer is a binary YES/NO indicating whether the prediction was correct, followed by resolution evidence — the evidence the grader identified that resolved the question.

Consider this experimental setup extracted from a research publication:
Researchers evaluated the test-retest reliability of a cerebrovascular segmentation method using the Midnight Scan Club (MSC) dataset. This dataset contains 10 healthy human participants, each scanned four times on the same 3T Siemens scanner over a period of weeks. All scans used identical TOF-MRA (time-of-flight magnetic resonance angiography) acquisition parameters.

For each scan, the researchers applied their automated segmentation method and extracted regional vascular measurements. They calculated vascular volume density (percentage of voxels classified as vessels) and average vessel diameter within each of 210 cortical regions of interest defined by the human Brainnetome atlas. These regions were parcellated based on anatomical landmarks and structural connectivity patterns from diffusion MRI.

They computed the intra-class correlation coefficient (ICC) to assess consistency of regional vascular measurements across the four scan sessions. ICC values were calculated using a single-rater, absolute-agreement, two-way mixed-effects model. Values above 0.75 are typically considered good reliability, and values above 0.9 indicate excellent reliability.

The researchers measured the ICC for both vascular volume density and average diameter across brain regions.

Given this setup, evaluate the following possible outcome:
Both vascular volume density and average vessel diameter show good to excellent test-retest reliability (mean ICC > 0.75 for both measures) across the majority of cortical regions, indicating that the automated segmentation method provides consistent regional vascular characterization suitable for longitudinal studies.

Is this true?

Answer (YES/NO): YES